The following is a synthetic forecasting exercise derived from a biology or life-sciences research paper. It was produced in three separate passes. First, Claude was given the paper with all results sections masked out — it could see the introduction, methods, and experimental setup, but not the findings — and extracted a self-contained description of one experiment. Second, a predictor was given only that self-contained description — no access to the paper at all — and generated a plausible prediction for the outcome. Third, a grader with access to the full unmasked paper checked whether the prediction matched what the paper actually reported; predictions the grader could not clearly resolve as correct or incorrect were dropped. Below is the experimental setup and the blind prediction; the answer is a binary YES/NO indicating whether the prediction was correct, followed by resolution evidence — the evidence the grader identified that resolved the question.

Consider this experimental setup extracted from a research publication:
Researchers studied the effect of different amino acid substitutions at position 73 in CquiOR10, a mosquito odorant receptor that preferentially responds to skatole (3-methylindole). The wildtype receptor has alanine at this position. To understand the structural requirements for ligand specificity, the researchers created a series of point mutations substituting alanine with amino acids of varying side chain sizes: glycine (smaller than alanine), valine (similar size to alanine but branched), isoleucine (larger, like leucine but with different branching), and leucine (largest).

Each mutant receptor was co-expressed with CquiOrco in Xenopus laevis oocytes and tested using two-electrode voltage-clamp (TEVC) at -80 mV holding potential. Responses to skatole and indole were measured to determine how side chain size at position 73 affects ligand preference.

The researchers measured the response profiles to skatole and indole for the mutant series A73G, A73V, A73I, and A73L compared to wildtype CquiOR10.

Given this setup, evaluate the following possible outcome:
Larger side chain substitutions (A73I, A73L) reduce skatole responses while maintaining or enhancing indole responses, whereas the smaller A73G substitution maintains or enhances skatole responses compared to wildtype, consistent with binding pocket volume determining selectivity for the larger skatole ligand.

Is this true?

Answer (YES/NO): NO